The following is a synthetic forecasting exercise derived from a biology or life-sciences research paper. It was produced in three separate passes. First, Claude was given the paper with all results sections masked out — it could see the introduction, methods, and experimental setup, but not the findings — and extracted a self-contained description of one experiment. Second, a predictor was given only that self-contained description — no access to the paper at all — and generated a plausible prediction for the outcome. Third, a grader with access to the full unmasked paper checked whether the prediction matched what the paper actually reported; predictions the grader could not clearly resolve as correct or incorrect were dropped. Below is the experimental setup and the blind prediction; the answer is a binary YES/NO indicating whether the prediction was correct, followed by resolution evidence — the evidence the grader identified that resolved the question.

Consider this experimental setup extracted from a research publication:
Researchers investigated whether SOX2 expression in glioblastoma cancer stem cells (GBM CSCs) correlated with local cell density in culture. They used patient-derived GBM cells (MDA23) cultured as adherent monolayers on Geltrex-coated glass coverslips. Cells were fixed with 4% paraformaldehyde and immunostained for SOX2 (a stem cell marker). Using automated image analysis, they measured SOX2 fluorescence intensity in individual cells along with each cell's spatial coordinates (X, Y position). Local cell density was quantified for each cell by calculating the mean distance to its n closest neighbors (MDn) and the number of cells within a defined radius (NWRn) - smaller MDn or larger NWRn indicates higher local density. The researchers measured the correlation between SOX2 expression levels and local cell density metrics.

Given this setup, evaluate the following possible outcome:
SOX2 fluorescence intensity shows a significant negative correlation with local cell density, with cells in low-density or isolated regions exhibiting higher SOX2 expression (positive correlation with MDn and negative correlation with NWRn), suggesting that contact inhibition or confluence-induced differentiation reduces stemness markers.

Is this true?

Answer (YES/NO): NO